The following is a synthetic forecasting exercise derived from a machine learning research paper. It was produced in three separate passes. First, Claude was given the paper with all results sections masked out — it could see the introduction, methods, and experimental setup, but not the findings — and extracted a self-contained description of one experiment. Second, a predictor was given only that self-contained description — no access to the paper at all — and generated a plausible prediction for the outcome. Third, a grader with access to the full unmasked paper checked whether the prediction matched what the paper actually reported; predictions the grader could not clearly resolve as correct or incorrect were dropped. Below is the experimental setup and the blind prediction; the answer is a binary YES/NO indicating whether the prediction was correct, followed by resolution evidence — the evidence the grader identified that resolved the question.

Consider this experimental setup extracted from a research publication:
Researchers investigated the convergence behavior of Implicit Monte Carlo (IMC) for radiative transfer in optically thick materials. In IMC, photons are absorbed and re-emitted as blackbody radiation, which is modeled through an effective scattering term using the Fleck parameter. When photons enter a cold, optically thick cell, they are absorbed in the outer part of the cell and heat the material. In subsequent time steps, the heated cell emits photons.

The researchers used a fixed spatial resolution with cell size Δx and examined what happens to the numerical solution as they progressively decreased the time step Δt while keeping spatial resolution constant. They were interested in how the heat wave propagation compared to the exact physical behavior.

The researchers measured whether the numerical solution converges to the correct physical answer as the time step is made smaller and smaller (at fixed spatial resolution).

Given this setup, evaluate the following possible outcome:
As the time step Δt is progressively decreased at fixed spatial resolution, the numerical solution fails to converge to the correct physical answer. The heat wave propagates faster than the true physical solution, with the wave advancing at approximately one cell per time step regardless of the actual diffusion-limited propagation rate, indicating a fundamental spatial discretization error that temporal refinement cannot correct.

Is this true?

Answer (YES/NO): YES